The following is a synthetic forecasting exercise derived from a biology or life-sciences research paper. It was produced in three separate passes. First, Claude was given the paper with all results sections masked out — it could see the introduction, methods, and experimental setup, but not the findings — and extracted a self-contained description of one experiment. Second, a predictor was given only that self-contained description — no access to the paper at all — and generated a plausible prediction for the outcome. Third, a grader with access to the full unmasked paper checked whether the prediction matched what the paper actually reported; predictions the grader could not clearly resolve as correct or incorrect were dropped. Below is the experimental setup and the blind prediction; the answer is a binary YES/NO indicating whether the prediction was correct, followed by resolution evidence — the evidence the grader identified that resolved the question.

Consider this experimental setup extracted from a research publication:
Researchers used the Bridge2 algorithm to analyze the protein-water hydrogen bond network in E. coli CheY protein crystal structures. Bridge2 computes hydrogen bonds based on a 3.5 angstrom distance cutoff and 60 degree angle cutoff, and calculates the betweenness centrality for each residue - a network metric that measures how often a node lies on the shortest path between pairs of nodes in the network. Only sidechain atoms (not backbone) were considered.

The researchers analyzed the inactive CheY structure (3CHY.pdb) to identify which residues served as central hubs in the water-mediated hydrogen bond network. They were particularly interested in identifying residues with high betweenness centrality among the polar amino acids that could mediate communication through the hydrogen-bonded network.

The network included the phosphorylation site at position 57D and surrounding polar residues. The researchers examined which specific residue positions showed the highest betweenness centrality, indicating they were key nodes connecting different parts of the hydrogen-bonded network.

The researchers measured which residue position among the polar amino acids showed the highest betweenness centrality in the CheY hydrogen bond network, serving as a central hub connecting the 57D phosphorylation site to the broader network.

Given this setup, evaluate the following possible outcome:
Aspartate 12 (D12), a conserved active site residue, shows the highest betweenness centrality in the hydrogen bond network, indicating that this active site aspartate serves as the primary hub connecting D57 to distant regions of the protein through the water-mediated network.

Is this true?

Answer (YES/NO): NO